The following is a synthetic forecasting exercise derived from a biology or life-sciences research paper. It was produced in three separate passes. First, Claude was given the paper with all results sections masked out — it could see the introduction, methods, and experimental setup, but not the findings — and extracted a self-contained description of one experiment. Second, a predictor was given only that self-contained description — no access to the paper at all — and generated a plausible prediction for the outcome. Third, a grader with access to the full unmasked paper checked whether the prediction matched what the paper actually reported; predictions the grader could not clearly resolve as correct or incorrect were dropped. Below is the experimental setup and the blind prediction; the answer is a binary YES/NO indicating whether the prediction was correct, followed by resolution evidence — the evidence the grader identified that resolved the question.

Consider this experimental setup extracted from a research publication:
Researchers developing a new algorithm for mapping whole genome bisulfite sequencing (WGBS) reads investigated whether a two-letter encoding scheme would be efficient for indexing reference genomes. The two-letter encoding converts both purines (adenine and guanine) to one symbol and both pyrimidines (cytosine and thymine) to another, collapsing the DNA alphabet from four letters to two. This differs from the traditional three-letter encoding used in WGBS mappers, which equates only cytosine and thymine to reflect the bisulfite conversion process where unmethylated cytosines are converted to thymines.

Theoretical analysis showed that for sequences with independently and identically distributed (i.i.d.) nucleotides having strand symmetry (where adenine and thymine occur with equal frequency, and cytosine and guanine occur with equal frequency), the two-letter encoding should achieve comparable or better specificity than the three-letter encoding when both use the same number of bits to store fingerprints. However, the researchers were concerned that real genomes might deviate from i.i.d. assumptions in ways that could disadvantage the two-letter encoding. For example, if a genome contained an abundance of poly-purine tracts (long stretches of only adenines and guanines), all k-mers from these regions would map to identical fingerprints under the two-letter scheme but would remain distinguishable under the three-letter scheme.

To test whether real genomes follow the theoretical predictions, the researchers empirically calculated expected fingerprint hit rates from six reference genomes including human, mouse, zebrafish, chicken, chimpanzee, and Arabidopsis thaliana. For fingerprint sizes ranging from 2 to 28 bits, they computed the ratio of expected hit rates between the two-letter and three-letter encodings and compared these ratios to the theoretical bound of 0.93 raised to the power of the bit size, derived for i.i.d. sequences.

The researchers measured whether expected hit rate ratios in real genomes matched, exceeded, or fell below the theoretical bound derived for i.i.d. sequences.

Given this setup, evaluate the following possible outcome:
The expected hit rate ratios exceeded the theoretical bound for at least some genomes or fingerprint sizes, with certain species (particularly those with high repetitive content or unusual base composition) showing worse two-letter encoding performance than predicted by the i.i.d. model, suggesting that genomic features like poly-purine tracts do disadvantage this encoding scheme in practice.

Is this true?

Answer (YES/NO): NO